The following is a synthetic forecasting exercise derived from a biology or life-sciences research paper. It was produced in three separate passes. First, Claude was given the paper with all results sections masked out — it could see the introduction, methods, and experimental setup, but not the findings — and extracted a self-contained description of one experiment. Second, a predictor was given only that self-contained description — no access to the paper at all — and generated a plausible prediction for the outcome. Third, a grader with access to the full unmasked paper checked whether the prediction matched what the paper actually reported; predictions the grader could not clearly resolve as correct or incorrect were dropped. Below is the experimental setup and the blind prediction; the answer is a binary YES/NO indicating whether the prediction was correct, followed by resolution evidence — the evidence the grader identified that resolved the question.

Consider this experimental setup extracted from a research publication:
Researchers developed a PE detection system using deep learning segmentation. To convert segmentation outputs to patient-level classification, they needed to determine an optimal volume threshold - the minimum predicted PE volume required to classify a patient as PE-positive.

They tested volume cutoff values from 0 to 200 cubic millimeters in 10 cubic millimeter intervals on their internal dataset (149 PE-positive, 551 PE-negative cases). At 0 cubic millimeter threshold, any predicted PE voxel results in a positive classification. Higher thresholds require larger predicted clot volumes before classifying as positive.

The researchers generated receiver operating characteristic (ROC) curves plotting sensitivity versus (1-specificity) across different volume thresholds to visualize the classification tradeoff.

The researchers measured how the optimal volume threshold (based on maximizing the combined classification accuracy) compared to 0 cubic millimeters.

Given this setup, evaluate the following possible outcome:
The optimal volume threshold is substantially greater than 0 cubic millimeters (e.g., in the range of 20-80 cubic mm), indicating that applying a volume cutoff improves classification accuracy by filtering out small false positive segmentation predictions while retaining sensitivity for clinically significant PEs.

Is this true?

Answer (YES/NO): YES